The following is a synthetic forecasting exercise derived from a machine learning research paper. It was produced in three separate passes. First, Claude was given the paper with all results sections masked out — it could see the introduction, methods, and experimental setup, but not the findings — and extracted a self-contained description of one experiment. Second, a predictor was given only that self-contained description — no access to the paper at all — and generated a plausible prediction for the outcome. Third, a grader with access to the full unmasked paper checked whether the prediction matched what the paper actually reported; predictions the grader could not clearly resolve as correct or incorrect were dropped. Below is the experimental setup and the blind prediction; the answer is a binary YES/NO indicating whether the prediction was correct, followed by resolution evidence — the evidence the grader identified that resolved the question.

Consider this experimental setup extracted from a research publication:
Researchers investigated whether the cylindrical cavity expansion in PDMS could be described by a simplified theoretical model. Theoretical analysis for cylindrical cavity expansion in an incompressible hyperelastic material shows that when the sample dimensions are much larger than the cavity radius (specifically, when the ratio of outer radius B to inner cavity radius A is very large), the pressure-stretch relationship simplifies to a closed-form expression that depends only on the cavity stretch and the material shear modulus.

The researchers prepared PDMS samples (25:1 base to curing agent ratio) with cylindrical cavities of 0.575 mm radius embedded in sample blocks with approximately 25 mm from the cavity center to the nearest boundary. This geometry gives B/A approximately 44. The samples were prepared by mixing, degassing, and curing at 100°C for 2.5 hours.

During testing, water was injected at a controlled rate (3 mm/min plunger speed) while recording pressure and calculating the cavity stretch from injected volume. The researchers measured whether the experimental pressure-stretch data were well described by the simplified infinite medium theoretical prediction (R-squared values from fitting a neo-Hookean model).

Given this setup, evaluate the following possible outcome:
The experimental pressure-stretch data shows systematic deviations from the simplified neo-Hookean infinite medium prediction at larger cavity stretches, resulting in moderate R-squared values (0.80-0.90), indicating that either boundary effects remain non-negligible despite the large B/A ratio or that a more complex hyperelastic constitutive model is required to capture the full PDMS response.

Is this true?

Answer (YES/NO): NO